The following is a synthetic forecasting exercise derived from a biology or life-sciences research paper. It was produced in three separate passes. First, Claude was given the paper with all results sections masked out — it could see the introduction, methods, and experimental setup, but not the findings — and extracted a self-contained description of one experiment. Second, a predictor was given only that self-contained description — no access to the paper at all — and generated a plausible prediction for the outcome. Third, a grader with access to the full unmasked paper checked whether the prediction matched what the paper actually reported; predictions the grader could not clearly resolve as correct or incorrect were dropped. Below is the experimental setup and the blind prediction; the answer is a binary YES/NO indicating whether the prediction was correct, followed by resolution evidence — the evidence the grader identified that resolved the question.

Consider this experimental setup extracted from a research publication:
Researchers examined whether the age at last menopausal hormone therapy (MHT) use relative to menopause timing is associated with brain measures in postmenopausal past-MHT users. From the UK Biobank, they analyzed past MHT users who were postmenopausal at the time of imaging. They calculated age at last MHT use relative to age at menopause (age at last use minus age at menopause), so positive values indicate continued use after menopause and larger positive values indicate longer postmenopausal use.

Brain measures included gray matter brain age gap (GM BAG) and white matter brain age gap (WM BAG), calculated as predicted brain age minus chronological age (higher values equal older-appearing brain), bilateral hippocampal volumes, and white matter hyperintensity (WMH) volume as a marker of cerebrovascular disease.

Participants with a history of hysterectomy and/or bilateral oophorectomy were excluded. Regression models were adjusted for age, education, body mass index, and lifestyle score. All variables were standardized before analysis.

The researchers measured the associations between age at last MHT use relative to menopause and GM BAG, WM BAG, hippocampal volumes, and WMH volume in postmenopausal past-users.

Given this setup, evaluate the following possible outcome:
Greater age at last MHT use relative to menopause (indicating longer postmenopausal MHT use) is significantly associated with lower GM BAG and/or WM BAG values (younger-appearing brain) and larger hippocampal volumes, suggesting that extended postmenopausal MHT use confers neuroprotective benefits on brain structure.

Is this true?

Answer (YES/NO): NO